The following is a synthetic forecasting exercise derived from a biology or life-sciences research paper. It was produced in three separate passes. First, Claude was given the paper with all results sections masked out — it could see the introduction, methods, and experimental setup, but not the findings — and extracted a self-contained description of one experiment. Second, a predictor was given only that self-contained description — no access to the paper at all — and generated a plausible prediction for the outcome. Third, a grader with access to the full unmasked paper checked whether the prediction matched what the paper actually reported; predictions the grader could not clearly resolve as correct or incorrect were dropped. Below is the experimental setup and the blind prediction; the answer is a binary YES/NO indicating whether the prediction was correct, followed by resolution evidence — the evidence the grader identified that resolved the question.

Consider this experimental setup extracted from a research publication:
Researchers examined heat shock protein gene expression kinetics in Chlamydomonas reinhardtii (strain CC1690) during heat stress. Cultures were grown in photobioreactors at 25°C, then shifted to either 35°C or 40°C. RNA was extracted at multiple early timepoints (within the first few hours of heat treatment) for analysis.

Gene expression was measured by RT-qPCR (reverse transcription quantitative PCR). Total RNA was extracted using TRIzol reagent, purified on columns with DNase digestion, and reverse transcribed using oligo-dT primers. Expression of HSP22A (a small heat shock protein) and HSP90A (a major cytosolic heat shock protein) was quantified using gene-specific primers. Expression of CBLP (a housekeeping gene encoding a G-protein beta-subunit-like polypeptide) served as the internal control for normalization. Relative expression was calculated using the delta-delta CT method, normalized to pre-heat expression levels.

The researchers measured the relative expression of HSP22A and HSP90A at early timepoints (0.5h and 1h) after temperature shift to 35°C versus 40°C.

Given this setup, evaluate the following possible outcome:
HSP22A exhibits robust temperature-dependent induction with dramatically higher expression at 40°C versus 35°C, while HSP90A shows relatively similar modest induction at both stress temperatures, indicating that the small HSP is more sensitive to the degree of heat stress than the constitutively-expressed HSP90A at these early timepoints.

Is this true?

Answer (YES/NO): NO